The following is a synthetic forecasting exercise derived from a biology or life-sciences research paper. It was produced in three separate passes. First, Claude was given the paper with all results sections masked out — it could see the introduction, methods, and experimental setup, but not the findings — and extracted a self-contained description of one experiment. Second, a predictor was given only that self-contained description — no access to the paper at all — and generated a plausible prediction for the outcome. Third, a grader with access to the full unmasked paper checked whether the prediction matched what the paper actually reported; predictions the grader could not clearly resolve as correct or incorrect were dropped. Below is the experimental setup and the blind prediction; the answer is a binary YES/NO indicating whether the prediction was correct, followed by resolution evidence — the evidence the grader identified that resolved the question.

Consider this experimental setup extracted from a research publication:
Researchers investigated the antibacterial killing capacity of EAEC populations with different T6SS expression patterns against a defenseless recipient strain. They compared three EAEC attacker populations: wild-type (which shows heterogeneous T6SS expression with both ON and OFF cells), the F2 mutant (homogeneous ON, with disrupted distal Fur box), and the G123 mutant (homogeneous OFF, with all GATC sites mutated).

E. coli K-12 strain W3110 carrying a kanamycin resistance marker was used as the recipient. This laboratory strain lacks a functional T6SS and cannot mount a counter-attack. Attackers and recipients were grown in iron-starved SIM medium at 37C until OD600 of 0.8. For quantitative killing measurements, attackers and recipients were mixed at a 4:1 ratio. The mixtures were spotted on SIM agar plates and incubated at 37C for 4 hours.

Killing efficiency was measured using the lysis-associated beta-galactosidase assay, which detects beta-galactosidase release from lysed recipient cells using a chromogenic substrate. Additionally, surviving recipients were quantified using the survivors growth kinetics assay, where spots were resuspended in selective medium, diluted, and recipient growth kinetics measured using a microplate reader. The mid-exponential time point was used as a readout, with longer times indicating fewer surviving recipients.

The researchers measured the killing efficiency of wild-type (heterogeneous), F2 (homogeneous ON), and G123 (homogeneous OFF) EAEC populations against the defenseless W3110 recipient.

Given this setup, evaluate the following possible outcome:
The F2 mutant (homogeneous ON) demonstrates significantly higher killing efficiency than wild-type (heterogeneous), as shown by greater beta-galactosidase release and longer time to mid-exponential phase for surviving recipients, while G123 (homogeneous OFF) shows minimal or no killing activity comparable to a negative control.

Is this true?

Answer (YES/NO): YES